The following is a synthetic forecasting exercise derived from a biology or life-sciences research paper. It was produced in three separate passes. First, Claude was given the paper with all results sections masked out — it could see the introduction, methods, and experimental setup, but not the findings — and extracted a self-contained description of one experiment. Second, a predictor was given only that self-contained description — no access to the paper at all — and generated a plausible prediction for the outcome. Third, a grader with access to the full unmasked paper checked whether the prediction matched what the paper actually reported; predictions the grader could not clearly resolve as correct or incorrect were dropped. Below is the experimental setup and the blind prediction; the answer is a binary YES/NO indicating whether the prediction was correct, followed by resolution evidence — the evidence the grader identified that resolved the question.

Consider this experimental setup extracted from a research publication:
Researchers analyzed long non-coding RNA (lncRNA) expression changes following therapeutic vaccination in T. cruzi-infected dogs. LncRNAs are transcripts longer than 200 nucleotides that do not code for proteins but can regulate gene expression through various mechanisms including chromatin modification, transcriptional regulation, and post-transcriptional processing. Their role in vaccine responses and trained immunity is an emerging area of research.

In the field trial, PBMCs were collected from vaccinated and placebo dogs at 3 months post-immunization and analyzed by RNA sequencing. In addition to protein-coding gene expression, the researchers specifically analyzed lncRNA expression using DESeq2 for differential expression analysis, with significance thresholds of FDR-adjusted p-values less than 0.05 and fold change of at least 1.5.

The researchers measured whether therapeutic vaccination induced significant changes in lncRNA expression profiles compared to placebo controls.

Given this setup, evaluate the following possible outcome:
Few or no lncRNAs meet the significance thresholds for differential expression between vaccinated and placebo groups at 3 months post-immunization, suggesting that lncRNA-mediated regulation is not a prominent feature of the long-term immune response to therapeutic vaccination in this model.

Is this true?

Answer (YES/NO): NO